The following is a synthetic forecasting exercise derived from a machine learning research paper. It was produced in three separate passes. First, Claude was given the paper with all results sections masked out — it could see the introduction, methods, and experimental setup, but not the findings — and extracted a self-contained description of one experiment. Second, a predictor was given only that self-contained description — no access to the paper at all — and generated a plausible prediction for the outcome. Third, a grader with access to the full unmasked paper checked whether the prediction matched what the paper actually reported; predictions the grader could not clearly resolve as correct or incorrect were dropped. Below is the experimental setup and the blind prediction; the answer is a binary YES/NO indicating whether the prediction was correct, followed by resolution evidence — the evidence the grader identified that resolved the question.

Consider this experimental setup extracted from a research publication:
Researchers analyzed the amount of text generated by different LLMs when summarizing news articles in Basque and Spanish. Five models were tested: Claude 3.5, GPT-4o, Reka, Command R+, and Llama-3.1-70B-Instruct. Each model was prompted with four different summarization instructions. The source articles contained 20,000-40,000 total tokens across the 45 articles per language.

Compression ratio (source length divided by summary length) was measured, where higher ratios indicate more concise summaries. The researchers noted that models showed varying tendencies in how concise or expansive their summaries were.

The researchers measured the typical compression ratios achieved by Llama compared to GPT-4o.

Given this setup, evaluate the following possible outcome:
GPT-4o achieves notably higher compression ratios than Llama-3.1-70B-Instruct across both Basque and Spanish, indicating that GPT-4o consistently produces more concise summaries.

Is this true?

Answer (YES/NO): NO